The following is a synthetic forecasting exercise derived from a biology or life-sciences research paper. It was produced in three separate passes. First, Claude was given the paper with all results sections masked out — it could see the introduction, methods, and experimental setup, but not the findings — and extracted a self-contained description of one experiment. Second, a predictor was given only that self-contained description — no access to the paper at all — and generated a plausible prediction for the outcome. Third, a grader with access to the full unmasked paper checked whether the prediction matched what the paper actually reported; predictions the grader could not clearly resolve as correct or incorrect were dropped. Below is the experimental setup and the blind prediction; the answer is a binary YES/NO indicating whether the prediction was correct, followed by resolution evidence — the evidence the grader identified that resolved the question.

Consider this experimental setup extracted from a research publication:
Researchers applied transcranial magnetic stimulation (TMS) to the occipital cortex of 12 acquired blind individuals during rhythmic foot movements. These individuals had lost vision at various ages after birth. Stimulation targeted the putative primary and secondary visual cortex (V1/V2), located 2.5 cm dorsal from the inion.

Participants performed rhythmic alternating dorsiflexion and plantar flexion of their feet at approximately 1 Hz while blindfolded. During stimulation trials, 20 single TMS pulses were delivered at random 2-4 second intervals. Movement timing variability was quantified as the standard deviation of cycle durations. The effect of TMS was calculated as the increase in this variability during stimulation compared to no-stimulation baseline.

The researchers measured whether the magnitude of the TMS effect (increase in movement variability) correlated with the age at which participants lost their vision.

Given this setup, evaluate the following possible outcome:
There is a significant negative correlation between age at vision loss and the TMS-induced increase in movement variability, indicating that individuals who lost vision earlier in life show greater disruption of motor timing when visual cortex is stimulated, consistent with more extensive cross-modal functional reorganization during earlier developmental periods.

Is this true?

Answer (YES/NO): NO